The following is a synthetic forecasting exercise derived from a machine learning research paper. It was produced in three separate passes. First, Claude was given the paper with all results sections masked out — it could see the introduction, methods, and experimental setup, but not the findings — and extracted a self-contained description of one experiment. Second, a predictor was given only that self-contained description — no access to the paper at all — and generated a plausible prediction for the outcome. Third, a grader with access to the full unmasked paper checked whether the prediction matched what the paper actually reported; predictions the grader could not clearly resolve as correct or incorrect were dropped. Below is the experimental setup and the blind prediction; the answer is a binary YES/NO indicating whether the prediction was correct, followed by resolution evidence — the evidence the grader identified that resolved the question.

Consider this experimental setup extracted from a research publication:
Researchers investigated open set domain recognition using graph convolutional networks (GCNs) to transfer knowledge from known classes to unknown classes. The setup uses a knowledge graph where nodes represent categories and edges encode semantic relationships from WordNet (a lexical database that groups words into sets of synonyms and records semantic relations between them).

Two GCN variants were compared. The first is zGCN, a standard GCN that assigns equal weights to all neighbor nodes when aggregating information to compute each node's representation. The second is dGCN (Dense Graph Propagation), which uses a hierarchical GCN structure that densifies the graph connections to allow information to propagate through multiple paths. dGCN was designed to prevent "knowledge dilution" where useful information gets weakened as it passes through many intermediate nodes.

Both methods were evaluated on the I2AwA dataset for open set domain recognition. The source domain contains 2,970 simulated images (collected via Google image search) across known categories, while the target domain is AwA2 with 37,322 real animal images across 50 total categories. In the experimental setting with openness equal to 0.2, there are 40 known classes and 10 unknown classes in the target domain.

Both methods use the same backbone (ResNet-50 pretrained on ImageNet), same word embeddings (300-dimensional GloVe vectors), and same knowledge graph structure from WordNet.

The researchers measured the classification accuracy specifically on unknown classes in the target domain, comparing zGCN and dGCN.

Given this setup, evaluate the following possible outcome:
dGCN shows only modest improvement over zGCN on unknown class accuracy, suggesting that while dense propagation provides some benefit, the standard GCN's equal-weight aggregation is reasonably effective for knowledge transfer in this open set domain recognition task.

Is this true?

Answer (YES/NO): NO